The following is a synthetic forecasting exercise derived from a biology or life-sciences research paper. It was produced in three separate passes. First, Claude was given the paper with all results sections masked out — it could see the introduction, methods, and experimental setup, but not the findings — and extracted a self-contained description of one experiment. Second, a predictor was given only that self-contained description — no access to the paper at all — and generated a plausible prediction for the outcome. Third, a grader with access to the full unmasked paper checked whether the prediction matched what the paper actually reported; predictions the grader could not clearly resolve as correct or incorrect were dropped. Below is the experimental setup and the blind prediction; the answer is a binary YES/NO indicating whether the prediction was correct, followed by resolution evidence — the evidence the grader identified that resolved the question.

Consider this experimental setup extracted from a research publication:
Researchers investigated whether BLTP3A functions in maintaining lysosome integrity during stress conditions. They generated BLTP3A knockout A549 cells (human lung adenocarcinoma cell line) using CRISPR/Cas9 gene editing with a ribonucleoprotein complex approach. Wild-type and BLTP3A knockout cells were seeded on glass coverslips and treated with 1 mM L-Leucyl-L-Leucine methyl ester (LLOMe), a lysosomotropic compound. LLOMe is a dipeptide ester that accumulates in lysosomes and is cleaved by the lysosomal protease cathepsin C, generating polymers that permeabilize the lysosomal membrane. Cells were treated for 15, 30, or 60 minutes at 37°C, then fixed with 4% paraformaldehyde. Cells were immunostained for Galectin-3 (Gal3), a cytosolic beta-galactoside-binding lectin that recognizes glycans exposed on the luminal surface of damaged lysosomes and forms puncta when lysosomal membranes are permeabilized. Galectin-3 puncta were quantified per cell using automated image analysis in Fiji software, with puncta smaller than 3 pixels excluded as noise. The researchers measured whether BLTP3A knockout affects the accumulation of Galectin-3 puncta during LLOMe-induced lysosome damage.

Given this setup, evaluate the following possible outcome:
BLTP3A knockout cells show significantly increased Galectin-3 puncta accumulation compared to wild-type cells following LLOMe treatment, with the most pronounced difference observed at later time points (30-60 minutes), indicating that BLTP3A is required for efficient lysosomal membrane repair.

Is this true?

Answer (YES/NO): YES